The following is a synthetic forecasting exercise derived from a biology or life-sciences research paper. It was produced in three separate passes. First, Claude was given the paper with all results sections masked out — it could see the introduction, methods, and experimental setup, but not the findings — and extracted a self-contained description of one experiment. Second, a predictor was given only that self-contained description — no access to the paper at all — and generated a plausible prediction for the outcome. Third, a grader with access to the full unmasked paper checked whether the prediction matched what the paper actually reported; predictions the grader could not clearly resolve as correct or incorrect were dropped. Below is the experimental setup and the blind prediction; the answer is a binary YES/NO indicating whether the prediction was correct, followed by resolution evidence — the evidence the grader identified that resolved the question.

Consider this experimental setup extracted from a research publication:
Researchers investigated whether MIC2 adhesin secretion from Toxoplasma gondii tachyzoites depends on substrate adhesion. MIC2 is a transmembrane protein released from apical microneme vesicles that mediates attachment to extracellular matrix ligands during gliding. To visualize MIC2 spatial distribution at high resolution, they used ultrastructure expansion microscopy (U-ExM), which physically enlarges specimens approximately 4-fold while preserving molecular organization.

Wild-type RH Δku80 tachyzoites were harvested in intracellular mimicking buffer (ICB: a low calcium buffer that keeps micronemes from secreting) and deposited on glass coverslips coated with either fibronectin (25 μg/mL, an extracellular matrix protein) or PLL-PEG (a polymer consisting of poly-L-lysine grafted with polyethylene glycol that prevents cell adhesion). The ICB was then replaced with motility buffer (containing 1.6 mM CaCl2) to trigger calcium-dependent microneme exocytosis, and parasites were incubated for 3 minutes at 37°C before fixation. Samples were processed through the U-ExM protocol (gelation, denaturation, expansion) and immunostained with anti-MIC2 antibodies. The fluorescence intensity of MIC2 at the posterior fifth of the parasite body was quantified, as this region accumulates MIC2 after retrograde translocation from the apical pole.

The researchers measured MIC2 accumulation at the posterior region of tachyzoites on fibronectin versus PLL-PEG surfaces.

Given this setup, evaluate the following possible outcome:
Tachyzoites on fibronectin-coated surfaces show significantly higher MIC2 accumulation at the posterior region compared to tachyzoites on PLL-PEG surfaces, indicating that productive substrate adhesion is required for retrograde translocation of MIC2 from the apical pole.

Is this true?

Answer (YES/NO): NO